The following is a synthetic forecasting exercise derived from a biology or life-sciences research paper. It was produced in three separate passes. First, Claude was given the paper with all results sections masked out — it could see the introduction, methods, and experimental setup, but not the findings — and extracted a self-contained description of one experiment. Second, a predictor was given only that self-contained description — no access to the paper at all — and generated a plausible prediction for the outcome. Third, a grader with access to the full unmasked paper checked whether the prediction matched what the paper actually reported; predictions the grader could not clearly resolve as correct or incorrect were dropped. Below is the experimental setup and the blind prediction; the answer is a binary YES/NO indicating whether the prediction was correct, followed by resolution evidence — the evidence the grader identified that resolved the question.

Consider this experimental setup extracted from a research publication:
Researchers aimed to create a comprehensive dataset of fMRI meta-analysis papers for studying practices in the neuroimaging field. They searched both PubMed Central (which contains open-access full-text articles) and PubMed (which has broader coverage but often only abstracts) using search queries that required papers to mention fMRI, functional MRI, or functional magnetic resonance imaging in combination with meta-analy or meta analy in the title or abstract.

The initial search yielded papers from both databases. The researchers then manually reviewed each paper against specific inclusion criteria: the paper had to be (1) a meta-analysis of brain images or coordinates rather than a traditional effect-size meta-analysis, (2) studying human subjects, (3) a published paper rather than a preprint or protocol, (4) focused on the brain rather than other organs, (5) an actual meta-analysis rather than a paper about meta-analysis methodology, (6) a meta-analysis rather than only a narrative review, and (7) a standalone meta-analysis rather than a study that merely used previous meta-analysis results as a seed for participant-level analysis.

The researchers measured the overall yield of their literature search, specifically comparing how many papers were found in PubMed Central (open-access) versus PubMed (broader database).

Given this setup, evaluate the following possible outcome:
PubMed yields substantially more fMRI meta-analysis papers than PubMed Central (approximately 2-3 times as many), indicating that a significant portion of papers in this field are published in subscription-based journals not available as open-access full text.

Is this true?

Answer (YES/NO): YES